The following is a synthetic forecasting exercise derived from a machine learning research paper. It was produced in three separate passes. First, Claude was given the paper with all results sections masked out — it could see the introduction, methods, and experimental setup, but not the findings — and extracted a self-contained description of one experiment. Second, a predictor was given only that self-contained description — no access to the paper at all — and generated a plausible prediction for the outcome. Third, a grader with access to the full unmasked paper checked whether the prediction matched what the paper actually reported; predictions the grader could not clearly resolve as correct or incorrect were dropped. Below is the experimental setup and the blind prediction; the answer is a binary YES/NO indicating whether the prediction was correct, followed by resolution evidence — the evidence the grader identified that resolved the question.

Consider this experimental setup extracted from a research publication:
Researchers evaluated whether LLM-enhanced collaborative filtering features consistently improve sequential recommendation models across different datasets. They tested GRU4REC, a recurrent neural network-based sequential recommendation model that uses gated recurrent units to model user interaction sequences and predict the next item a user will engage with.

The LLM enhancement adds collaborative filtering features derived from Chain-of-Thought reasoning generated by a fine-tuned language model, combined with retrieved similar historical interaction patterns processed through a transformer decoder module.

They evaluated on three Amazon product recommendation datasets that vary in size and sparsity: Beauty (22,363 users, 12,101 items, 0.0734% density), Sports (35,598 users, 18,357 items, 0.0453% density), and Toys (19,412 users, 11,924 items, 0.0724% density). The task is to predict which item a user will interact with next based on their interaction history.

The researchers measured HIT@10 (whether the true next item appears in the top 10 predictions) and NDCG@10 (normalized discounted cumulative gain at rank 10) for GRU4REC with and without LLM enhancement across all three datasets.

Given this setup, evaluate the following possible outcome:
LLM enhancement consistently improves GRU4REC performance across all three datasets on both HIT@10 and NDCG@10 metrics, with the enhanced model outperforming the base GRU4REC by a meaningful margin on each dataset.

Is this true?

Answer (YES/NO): NO